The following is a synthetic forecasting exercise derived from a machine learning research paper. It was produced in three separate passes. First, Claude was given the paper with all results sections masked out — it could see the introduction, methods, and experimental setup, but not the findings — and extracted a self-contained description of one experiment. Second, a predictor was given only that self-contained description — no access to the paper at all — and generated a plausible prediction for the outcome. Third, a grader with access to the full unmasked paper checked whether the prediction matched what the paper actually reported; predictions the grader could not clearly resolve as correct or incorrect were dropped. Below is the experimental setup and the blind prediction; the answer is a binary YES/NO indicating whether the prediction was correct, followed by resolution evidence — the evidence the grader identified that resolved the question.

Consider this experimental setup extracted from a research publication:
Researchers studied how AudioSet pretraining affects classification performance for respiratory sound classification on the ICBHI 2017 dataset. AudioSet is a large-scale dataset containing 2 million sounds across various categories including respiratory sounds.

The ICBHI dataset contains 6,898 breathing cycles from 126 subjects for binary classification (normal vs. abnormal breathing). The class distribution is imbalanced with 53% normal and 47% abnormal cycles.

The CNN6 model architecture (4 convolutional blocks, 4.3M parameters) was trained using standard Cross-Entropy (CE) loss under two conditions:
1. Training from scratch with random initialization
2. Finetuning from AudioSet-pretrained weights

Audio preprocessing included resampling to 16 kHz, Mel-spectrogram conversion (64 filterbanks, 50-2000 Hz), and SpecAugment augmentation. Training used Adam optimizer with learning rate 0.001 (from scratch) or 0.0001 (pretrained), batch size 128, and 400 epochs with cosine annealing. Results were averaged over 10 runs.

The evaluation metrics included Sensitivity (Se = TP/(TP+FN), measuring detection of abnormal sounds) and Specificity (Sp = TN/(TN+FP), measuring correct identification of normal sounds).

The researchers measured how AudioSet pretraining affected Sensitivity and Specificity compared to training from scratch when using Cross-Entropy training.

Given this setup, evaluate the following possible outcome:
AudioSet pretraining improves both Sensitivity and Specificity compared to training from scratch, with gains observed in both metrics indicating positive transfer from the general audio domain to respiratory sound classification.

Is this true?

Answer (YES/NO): NO